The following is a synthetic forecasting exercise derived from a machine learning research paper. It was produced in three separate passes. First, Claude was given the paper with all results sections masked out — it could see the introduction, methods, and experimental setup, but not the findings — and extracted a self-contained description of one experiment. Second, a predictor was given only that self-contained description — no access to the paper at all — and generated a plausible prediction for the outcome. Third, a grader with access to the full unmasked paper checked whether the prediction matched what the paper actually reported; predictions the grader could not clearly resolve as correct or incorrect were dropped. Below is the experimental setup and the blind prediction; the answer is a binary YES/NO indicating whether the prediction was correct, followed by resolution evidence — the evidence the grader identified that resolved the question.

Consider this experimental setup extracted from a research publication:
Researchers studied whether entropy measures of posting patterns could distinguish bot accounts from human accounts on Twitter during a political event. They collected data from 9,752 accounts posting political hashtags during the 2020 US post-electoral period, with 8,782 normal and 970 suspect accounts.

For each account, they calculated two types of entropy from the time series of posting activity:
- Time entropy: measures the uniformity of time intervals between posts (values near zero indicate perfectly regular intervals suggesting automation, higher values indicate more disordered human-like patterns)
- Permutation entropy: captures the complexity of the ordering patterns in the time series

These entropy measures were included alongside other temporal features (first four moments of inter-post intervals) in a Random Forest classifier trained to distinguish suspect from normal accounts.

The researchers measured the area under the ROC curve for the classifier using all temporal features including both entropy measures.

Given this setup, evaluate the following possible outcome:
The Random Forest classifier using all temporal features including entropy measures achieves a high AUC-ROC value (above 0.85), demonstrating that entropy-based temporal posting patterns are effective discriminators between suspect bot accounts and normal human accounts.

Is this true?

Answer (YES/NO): NO